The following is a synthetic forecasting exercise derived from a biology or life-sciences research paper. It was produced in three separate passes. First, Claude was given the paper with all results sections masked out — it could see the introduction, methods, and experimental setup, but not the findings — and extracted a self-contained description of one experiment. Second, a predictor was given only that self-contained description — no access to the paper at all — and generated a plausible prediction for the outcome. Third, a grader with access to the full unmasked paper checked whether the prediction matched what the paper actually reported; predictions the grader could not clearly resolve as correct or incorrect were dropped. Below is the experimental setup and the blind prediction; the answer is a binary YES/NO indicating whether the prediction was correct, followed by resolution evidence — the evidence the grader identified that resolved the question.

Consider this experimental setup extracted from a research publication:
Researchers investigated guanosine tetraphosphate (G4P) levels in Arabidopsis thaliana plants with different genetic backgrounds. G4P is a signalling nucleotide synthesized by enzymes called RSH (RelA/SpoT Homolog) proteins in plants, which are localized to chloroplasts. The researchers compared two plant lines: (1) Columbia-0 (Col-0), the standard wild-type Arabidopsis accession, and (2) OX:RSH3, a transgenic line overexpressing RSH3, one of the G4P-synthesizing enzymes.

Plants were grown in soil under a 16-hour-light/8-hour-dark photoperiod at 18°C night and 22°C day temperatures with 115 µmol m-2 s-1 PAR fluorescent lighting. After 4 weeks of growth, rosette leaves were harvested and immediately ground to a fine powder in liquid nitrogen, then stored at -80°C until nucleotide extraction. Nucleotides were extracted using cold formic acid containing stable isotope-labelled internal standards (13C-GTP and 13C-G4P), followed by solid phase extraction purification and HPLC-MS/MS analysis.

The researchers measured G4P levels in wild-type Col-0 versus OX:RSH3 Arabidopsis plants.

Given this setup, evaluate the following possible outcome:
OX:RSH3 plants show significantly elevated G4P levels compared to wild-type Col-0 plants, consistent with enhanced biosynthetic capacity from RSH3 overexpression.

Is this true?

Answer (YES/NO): YES